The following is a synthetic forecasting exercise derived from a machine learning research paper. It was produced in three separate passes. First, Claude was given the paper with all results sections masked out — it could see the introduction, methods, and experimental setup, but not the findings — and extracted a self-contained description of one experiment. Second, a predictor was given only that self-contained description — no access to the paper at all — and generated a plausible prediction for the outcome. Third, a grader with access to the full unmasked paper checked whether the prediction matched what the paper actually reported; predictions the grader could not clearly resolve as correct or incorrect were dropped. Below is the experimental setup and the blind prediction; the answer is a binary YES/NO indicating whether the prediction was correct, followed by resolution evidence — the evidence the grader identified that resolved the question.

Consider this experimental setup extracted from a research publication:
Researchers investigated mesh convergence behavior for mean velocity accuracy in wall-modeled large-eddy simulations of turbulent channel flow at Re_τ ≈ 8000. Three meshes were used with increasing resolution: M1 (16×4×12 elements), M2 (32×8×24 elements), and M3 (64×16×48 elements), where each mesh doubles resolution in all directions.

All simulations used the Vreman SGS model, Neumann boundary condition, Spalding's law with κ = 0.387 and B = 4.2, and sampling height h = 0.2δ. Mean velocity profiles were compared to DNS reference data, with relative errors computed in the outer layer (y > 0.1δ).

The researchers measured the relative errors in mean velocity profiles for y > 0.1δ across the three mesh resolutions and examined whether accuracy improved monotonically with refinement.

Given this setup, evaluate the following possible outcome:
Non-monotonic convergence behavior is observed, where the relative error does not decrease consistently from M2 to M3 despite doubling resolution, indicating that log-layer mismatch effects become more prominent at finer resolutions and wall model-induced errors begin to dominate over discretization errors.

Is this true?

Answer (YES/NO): NO